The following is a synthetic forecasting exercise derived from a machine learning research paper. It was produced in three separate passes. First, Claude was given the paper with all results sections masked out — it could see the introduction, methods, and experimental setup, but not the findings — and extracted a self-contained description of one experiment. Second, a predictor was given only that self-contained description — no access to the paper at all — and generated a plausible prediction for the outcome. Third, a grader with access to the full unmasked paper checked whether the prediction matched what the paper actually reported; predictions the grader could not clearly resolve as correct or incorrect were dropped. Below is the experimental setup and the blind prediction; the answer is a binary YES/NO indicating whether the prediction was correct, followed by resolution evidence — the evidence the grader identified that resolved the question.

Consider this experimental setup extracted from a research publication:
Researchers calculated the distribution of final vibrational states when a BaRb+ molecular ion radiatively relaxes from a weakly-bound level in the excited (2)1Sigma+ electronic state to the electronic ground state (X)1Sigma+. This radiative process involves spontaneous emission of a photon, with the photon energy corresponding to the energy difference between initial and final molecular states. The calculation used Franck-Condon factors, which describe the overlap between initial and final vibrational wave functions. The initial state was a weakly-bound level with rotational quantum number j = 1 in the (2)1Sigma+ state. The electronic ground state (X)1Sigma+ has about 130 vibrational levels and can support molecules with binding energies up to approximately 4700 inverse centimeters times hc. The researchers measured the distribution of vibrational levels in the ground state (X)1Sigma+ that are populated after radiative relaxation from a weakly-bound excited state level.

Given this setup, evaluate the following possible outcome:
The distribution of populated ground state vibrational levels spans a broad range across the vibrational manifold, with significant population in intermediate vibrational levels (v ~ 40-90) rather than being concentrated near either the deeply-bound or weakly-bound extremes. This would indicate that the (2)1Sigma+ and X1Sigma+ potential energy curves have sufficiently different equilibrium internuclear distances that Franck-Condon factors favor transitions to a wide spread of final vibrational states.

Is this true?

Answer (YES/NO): YES